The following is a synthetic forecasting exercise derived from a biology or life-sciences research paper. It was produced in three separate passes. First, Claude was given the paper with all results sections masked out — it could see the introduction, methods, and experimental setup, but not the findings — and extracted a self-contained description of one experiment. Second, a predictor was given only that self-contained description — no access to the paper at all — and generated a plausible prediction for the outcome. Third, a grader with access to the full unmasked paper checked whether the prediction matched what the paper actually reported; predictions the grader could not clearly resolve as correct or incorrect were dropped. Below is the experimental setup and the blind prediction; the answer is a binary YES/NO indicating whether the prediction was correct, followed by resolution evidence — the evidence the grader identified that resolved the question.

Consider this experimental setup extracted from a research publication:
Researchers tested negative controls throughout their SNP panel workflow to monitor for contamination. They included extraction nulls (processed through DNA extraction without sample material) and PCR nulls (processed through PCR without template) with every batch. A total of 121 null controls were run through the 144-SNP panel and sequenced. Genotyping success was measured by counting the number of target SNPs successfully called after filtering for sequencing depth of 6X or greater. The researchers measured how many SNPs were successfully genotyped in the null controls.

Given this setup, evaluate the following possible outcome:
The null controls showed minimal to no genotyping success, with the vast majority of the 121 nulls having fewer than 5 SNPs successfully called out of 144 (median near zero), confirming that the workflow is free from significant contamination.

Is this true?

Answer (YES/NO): YES